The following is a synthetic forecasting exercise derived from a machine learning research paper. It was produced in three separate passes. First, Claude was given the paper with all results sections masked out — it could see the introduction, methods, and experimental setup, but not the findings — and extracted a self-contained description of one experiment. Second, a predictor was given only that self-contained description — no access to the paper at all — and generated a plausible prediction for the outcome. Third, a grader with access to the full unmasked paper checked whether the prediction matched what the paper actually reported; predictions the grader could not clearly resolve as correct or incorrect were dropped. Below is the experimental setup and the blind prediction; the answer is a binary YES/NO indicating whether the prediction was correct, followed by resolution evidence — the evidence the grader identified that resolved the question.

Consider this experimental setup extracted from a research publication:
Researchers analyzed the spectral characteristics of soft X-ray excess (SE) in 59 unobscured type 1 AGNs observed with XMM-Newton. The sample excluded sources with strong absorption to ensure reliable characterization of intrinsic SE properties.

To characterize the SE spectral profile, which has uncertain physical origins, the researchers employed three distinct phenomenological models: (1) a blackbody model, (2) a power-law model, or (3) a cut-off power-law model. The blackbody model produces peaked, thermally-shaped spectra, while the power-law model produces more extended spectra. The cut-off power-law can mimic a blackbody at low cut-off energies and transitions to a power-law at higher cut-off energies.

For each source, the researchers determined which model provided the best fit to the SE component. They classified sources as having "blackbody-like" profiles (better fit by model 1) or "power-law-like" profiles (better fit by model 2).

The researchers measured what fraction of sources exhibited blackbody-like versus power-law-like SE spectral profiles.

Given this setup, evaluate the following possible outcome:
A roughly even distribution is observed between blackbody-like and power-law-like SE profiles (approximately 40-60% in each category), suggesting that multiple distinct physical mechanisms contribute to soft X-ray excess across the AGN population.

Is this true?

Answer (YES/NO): NO